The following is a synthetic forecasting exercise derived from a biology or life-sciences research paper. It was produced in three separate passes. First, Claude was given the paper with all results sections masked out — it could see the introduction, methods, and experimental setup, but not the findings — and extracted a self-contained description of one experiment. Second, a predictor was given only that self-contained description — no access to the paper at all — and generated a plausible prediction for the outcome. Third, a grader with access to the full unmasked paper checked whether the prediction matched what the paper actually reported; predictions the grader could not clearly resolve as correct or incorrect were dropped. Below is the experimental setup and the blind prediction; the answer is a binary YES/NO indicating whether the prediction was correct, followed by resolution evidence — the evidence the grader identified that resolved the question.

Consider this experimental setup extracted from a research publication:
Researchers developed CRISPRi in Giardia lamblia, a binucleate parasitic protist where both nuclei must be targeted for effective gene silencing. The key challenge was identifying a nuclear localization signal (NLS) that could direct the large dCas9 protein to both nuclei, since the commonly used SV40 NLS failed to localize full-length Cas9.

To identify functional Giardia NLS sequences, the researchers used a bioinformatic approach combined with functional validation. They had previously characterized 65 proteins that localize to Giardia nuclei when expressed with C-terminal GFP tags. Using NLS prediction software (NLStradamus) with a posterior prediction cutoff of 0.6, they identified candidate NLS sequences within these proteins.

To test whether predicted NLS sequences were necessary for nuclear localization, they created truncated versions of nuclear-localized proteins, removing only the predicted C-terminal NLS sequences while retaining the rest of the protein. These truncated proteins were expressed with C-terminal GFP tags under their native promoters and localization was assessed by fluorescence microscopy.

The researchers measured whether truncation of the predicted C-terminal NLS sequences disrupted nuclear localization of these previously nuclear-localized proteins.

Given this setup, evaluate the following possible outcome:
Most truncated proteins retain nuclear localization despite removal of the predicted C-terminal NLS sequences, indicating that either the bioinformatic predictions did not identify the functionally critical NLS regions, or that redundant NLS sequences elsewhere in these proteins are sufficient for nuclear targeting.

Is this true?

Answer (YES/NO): YES